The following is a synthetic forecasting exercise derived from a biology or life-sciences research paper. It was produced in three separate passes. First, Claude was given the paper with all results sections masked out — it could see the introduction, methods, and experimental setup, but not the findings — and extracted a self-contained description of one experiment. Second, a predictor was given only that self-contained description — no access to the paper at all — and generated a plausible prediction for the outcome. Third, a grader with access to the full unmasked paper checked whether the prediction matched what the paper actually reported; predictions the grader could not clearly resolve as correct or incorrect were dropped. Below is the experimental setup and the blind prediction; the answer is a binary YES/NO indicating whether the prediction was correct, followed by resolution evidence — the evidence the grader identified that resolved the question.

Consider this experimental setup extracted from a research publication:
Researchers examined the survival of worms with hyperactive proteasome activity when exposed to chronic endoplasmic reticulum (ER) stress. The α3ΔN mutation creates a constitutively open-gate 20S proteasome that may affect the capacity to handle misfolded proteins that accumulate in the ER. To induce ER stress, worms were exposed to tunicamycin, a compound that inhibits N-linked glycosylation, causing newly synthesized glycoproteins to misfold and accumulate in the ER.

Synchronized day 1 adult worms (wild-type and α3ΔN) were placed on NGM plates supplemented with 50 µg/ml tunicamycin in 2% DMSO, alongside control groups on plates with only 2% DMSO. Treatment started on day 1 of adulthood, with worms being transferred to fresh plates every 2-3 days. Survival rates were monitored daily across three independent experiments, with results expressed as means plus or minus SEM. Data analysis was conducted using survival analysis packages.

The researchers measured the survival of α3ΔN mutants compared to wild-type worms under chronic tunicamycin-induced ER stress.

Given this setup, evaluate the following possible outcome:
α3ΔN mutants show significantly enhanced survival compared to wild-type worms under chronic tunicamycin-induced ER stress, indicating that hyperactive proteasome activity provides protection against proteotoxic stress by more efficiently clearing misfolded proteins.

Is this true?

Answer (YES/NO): YES